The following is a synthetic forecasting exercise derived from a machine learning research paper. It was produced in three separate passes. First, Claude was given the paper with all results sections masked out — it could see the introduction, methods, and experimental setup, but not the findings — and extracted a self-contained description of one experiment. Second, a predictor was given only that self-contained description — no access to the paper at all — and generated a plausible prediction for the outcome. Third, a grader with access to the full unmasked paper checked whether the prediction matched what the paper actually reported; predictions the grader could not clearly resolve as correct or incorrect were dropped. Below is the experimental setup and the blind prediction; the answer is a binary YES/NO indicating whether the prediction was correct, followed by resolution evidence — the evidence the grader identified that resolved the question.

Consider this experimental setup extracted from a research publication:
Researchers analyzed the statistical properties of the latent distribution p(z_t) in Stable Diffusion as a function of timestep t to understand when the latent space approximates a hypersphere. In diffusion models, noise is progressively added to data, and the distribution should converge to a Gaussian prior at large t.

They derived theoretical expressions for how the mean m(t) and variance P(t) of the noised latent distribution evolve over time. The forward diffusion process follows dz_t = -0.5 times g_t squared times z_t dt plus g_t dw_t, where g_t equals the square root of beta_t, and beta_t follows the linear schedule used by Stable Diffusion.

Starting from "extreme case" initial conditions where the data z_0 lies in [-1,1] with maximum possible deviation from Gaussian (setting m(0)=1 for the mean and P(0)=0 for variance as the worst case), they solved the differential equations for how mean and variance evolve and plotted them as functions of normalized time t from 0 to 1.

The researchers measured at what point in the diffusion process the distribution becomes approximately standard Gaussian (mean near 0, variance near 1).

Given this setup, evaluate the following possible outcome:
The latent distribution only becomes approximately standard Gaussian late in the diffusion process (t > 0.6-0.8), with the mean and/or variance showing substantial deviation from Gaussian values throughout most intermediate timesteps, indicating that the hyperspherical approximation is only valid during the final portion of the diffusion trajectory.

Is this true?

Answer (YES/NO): YES